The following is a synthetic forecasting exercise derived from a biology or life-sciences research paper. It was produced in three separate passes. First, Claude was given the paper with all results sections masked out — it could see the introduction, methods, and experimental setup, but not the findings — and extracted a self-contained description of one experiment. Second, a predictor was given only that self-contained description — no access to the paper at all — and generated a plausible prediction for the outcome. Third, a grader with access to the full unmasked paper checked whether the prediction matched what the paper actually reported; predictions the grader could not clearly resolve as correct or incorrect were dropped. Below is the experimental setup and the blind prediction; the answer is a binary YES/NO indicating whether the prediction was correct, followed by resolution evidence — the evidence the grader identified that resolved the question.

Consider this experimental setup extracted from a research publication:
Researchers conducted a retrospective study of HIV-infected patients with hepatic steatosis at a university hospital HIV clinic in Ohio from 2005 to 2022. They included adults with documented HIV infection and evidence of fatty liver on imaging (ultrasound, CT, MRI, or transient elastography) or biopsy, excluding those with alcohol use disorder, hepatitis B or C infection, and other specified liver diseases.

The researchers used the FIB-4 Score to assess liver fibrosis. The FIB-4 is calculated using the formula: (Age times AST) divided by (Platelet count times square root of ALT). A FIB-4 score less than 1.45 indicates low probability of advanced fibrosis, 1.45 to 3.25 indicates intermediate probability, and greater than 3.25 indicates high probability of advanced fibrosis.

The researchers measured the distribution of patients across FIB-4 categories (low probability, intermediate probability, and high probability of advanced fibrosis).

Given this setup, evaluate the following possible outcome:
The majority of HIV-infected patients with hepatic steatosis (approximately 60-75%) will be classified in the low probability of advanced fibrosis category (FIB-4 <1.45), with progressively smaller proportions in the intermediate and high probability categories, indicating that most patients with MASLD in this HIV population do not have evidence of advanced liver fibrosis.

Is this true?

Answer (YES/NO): NO